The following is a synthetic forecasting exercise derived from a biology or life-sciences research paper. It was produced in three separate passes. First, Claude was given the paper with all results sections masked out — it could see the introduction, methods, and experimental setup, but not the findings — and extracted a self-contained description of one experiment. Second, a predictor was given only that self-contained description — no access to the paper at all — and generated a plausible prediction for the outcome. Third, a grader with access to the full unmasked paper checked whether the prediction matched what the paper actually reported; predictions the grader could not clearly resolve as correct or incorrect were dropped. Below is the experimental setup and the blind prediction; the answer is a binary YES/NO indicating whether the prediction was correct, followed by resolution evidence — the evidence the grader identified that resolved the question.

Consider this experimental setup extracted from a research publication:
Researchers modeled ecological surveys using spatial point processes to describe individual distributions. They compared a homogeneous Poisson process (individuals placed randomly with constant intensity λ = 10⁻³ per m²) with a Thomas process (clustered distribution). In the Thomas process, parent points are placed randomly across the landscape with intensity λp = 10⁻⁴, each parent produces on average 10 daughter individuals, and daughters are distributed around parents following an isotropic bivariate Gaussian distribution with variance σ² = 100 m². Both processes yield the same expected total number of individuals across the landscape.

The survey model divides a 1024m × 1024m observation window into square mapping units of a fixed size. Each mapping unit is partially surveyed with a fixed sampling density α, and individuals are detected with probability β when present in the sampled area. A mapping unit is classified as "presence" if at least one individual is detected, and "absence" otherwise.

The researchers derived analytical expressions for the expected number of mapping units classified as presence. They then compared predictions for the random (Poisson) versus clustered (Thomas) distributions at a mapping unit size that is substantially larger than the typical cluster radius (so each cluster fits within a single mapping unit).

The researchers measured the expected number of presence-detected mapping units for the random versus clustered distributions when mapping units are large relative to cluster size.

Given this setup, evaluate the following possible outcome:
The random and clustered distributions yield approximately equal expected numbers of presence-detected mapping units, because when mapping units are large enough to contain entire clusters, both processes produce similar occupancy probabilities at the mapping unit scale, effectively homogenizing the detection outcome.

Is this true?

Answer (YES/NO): YES